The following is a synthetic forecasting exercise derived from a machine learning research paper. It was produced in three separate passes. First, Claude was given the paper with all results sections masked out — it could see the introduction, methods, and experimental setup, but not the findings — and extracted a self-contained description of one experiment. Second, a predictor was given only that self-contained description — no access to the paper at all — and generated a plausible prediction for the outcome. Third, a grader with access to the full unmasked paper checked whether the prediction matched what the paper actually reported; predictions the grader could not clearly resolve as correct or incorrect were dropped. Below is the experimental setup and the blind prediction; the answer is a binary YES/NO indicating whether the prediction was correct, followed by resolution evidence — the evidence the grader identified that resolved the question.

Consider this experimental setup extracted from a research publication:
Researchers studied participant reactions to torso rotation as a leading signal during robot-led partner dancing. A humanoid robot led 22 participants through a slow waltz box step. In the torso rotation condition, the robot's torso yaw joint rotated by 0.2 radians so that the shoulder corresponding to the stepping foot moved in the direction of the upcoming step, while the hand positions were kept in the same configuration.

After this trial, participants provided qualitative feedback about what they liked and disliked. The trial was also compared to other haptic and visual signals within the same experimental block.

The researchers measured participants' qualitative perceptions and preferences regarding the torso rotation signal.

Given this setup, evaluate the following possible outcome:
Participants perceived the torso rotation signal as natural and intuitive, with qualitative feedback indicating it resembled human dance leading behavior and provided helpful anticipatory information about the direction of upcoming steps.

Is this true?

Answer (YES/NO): NO